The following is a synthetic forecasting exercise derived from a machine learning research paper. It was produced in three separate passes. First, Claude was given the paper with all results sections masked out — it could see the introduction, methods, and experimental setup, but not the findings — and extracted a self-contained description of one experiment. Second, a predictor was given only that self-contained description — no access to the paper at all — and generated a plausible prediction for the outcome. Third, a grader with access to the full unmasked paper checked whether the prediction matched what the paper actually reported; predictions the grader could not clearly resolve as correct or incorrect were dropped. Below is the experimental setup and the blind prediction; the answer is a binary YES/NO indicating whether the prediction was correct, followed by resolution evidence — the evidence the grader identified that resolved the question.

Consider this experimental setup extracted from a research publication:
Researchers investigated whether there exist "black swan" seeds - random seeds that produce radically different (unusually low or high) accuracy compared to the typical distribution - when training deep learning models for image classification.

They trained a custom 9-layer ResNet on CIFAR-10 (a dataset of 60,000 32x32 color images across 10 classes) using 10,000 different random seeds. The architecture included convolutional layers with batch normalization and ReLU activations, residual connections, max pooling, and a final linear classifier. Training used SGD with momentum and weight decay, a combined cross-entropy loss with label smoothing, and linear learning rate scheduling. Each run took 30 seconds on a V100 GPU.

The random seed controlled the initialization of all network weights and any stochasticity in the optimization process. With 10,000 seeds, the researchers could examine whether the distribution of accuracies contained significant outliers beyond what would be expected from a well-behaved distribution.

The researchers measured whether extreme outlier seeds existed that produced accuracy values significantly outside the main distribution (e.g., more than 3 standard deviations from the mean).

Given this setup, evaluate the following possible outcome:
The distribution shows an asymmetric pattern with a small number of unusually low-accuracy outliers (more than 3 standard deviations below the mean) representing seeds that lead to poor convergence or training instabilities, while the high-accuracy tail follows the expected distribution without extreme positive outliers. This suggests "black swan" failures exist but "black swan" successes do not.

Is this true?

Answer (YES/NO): NO